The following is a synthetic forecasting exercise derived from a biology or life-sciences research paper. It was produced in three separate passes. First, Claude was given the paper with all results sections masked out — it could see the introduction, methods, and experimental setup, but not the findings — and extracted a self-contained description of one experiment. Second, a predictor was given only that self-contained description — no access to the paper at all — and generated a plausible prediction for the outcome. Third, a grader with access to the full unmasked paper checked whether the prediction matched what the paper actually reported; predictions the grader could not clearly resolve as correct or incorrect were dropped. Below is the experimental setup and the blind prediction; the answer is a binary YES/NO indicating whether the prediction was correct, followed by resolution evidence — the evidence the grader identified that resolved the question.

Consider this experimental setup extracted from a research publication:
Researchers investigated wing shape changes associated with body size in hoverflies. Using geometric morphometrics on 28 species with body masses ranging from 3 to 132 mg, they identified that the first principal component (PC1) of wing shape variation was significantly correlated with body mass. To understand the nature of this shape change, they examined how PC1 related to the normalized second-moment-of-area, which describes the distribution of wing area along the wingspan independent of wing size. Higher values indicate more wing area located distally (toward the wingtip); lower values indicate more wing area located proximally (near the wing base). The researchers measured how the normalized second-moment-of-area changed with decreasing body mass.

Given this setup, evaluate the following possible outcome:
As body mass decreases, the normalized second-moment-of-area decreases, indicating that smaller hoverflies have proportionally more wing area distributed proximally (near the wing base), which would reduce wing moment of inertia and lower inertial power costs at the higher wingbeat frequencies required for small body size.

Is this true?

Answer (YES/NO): NO